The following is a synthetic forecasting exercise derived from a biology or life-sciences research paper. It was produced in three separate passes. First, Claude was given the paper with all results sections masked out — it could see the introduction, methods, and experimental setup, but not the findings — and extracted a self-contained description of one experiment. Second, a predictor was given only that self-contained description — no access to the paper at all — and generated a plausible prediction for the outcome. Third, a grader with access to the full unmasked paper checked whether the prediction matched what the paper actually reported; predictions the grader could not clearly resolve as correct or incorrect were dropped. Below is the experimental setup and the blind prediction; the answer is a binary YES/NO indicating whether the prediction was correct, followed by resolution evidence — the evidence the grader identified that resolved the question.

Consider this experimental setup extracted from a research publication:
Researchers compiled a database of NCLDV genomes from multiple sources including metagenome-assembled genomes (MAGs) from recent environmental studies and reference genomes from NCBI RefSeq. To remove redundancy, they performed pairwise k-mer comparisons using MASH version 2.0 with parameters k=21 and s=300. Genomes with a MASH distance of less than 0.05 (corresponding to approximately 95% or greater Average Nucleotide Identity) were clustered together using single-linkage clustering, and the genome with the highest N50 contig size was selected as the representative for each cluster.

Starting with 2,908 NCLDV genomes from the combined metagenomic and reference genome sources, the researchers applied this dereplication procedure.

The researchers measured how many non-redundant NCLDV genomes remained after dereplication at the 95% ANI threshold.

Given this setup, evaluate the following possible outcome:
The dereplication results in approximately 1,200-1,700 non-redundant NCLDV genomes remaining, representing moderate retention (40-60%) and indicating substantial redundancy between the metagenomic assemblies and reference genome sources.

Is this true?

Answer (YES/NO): NO